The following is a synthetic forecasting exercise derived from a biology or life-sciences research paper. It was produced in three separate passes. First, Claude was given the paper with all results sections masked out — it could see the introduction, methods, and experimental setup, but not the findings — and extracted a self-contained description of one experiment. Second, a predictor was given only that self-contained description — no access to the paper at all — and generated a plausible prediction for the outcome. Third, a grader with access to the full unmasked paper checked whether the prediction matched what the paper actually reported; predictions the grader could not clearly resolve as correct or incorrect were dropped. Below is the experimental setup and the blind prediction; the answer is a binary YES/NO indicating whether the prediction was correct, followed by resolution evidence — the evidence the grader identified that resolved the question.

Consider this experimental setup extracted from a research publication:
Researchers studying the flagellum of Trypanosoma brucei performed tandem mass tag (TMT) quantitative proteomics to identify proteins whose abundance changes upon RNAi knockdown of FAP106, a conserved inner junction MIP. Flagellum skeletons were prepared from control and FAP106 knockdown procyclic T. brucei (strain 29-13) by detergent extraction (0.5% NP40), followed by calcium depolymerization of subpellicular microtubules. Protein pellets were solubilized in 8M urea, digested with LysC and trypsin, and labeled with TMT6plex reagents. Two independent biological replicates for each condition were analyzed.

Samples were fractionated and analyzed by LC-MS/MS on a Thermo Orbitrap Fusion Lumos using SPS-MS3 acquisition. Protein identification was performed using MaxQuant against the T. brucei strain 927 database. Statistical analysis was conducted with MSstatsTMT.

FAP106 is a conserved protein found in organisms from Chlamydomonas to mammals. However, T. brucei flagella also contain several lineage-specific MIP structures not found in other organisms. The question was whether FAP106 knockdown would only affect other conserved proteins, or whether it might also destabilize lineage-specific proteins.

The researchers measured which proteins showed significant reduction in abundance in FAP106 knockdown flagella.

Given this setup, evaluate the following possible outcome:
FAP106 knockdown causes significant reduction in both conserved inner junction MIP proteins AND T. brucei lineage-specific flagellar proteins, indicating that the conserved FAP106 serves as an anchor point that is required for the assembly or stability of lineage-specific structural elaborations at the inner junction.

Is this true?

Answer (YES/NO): YES